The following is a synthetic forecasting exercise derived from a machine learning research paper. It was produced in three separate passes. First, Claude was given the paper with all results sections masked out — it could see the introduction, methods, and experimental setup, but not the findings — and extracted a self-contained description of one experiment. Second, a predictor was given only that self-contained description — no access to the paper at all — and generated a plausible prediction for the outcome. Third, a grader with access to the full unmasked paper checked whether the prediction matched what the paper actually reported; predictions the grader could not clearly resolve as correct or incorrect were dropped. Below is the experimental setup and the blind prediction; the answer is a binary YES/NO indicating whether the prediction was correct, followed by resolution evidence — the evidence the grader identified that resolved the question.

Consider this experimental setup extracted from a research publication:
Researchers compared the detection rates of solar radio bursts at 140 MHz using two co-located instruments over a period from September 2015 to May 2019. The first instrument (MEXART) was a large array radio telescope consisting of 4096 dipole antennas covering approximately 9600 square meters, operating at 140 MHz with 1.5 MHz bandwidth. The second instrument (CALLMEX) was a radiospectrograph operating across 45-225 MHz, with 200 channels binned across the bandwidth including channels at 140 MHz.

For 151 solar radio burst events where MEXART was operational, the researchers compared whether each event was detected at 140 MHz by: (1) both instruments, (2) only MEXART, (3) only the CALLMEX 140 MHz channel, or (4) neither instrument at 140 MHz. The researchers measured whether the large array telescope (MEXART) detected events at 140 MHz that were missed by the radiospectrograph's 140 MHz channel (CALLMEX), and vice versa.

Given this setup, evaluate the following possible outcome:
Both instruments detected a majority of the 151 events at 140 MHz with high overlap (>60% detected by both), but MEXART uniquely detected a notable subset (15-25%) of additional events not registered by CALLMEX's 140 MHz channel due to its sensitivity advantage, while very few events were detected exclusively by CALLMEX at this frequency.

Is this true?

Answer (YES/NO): NO